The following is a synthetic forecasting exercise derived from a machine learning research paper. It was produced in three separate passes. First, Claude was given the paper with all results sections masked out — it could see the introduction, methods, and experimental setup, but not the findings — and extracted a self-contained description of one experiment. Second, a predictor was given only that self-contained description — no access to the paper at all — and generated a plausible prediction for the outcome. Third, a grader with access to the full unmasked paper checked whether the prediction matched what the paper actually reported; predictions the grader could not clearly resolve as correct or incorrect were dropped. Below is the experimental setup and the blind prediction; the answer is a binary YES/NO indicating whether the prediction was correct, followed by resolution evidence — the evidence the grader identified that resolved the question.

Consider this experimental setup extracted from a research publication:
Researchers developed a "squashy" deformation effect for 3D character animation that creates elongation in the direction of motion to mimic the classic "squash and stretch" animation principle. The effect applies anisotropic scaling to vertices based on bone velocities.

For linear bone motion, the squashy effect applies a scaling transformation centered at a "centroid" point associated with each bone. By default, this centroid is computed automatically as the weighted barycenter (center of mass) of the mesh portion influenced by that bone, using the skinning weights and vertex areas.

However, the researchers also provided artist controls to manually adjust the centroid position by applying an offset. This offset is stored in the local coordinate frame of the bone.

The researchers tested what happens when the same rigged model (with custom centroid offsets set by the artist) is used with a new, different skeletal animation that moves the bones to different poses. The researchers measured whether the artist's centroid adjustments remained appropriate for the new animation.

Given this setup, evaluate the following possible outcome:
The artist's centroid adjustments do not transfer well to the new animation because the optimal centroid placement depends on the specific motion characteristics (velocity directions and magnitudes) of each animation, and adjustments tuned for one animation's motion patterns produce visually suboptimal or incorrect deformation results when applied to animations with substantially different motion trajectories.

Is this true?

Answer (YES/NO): NO